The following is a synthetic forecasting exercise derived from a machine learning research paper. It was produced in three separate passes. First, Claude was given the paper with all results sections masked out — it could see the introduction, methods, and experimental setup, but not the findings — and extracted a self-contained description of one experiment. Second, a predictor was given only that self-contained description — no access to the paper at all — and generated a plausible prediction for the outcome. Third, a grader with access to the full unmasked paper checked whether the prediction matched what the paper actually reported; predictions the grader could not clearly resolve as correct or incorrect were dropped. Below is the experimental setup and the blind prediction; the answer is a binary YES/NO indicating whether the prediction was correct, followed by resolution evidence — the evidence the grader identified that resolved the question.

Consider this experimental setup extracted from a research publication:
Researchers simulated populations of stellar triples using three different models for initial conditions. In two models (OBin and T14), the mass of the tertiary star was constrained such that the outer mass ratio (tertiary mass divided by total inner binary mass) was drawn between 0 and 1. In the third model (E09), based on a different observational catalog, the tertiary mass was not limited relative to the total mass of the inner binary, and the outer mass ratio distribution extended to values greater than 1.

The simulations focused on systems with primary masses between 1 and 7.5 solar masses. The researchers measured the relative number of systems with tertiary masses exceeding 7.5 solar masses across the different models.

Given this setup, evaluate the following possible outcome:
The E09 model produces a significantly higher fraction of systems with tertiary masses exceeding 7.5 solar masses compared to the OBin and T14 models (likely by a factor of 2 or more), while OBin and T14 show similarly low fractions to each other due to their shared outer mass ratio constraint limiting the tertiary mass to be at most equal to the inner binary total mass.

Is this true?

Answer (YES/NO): YES